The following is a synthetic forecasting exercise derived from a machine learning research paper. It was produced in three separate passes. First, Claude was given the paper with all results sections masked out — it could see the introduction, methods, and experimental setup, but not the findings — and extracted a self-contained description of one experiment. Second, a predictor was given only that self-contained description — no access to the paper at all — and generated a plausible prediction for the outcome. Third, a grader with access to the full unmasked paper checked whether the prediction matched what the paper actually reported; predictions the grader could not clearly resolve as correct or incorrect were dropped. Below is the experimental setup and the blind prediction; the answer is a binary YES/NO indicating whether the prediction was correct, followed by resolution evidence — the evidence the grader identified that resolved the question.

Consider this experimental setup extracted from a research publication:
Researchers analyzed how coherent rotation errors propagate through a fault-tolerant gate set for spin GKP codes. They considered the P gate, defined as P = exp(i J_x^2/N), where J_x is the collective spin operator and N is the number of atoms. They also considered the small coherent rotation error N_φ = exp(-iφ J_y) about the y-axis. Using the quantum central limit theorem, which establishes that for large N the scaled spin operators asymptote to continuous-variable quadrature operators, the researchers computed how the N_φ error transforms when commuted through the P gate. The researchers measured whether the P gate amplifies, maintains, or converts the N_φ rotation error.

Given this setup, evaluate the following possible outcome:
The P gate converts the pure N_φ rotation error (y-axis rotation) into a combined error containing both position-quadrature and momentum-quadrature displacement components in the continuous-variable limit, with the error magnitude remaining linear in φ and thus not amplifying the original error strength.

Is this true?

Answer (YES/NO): YES